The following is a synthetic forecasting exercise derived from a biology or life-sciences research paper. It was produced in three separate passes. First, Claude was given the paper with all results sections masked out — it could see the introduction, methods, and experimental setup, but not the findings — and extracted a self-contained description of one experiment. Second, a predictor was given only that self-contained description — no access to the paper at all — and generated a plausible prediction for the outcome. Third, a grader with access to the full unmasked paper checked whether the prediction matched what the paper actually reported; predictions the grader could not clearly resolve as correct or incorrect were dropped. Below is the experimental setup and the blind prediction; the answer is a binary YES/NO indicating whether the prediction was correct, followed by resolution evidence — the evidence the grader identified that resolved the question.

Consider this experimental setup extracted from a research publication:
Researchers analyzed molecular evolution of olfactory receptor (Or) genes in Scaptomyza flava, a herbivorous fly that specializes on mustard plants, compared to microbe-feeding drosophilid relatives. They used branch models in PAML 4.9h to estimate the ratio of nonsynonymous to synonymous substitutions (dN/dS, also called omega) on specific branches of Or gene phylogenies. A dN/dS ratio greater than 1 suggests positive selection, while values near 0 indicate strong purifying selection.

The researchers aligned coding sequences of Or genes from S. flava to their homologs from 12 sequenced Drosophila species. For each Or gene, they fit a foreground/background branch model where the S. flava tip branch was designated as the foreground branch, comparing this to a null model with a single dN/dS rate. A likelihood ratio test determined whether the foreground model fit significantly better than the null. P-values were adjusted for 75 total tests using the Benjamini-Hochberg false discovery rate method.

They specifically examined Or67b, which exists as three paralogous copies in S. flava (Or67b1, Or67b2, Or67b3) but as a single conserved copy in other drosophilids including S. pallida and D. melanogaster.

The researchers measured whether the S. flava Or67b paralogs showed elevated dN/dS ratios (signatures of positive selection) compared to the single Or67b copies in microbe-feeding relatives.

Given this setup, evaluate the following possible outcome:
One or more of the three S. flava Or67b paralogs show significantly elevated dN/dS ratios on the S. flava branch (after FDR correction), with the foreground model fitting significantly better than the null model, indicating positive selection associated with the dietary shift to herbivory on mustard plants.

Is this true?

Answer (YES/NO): YES